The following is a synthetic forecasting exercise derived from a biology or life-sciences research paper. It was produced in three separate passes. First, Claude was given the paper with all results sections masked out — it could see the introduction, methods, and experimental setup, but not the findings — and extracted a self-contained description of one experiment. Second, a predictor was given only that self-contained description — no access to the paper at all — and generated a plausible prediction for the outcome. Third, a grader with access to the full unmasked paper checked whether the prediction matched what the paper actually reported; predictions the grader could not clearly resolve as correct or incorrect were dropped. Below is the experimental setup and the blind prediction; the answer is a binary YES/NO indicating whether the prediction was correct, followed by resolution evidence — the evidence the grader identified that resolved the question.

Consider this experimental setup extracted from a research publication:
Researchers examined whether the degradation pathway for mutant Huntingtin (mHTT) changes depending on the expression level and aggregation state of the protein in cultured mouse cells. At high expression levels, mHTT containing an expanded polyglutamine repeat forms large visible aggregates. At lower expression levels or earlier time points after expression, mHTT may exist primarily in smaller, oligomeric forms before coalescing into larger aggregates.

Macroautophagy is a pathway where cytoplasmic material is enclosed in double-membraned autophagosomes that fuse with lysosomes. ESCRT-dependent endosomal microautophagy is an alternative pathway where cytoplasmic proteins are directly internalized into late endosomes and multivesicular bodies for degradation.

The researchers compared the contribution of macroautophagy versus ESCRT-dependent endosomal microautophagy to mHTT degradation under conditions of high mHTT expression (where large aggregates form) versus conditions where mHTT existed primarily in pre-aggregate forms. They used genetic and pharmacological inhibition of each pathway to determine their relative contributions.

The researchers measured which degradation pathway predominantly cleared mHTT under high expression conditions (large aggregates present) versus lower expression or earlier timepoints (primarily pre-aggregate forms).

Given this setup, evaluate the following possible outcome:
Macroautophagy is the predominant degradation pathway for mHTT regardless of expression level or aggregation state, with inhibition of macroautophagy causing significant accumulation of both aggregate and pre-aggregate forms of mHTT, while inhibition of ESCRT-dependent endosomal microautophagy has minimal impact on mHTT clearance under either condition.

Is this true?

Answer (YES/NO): NO